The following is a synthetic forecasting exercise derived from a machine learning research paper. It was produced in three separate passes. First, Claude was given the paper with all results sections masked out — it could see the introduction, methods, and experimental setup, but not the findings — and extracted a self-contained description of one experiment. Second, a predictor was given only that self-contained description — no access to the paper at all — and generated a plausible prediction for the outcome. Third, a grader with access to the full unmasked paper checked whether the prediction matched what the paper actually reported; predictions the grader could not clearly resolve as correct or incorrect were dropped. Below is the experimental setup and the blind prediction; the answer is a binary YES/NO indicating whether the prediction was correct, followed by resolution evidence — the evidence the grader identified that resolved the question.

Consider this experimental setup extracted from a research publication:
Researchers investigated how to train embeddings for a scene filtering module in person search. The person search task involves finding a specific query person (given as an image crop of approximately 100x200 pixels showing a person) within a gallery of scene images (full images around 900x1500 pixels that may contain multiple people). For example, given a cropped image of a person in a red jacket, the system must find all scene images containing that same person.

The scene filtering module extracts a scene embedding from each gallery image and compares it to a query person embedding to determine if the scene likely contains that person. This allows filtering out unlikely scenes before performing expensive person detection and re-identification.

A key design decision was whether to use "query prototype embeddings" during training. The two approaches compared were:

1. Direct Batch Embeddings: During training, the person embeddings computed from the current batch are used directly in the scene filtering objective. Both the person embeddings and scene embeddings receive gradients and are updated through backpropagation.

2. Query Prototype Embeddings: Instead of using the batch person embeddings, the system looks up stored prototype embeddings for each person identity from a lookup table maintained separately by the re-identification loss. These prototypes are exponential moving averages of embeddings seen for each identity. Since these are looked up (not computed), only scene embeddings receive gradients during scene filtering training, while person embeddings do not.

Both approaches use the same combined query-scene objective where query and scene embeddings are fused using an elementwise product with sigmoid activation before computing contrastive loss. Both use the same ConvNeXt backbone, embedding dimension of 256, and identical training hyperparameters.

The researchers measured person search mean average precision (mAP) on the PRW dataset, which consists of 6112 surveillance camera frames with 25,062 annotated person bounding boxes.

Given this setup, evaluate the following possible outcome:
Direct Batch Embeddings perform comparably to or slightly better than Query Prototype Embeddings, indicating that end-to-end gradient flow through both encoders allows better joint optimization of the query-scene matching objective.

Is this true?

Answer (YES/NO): YES